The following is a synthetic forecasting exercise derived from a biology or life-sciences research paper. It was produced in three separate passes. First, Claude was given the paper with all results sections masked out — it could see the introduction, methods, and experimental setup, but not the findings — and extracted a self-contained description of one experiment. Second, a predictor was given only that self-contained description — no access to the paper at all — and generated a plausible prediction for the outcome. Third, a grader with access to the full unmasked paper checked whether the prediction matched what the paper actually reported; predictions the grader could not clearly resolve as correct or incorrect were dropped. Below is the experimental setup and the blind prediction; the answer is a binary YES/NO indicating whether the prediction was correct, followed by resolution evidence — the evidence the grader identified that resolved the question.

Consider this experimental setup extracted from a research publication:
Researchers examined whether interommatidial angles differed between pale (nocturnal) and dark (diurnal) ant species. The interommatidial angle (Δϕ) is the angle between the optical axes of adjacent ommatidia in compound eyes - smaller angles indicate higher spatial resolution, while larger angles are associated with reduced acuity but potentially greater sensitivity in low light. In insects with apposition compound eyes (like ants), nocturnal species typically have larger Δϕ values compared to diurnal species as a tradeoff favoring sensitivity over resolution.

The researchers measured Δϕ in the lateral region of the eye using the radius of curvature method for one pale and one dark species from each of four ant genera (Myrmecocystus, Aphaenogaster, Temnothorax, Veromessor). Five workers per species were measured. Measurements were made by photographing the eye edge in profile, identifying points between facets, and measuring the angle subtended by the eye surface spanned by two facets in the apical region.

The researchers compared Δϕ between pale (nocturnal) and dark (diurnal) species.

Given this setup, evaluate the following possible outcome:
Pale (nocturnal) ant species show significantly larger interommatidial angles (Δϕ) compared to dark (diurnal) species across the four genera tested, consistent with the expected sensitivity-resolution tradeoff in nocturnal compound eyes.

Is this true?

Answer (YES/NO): NO